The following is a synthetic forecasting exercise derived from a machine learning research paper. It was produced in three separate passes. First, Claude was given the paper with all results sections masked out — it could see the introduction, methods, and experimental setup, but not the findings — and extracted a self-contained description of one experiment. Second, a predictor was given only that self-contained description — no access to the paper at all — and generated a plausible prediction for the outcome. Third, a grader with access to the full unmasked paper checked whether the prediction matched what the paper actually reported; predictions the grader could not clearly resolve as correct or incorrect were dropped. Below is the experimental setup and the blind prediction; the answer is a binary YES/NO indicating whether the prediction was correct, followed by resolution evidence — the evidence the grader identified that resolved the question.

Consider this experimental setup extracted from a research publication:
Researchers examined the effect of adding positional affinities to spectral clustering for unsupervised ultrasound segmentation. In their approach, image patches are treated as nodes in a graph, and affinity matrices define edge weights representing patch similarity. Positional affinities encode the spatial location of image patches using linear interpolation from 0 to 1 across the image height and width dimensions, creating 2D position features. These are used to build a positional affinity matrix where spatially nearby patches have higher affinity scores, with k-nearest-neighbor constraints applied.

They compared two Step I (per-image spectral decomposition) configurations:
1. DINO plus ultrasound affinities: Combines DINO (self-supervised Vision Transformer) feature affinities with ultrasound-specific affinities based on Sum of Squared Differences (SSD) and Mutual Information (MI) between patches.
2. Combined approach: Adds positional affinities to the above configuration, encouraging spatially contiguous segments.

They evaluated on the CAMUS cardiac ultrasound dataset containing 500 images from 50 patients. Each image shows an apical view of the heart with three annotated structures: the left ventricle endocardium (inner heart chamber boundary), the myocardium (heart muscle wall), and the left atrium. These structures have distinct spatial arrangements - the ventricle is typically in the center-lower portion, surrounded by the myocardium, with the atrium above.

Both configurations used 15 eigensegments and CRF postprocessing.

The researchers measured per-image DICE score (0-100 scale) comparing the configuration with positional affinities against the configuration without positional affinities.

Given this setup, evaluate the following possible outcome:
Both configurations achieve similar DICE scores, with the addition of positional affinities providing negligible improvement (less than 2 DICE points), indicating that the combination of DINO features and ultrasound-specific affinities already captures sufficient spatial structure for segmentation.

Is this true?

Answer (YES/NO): NO